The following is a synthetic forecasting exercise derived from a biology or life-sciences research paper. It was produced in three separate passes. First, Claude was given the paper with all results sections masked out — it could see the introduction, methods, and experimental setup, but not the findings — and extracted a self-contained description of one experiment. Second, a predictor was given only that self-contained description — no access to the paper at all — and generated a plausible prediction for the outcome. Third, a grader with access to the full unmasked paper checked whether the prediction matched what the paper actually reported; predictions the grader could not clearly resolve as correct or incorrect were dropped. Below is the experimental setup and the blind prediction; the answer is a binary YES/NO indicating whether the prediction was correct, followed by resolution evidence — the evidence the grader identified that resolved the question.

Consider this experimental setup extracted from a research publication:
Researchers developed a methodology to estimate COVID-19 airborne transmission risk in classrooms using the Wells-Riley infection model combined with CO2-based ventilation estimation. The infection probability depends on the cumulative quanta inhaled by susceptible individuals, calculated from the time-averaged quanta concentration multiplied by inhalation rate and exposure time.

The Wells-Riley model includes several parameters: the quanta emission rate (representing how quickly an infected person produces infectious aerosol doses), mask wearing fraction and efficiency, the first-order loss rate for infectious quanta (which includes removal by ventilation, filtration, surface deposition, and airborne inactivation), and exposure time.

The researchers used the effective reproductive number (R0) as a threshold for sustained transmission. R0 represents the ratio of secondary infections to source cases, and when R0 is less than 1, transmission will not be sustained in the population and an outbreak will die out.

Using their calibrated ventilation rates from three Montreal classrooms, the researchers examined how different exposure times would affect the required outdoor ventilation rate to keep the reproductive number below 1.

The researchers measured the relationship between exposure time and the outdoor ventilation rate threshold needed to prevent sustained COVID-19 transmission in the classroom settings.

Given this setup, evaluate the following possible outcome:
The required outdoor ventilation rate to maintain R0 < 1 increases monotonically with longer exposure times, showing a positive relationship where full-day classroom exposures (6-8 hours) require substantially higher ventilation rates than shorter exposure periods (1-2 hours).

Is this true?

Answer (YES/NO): YES